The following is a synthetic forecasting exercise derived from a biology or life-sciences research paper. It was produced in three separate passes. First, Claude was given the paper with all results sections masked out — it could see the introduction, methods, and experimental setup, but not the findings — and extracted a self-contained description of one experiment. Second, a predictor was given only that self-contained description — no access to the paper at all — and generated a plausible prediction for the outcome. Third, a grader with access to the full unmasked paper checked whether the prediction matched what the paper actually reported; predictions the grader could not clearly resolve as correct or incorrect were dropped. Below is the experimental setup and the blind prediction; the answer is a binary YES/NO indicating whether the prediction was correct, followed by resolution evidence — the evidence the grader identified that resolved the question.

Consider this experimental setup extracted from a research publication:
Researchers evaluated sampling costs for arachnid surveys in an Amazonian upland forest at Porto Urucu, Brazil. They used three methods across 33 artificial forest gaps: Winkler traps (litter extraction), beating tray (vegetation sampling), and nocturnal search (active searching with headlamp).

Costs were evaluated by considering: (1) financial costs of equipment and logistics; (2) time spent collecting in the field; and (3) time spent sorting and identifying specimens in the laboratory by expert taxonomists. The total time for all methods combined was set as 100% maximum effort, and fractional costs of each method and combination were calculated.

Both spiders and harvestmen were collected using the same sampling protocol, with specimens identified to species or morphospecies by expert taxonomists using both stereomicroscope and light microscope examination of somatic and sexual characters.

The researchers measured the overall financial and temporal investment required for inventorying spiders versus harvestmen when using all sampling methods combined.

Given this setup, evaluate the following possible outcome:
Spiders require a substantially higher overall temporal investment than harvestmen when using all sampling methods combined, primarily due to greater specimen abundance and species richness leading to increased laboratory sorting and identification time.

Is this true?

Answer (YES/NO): YES